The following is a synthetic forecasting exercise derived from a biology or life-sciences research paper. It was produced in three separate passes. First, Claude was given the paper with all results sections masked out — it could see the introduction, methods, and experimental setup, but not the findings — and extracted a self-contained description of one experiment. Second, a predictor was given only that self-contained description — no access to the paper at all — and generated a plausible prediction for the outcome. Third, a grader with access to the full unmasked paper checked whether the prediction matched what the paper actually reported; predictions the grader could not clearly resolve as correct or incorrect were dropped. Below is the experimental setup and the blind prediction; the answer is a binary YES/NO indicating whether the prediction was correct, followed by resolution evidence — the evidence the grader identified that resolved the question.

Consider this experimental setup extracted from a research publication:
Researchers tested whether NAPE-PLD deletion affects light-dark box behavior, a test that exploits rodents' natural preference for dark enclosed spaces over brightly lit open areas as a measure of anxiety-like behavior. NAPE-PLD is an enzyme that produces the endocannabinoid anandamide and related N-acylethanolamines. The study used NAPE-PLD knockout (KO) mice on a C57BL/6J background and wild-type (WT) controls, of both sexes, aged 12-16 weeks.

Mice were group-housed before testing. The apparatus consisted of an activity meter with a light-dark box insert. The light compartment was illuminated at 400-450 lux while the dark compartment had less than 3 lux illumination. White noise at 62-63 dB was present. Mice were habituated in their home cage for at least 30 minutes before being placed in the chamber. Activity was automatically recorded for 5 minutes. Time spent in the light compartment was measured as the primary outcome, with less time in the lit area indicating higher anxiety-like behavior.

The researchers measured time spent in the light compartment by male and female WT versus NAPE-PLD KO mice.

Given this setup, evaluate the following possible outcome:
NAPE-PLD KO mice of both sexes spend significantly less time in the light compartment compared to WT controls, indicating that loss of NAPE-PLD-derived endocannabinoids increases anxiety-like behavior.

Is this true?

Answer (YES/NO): NO